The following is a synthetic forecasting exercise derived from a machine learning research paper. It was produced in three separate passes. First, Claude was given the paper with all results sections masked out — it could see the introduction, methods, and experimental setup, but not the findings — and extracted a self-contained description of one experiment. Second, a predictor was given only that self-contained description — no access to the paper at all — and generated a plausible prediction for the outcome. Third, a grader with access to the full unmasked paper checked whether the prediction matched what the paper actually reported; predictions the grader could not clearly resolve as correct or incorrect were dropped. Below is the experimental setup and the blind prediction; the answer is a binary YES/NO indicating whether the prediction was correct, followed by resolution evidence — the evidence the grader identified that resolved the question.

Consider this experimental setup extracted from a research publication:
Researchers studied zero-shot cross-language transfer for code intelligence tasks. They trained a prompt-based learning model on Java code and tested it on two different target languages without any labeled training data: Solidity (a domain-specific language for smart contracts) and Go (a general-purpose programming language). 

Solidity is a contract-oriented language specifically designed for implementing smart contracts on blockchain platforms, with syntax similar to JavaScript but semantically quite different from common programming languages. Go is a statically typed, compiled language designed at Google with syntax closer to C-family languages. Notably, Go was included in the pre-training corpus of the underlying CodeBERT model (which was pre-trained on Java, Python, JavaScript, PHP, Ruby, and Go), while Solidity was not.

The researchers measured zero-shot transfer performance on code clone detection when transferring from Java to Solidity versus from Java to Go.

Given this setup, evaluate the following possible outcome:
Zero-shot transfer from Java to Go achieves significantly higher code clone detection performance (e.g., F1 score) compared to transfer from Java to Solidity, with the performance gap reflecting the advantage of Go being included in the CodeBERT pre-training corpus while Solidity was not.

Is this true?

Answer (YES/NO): YES